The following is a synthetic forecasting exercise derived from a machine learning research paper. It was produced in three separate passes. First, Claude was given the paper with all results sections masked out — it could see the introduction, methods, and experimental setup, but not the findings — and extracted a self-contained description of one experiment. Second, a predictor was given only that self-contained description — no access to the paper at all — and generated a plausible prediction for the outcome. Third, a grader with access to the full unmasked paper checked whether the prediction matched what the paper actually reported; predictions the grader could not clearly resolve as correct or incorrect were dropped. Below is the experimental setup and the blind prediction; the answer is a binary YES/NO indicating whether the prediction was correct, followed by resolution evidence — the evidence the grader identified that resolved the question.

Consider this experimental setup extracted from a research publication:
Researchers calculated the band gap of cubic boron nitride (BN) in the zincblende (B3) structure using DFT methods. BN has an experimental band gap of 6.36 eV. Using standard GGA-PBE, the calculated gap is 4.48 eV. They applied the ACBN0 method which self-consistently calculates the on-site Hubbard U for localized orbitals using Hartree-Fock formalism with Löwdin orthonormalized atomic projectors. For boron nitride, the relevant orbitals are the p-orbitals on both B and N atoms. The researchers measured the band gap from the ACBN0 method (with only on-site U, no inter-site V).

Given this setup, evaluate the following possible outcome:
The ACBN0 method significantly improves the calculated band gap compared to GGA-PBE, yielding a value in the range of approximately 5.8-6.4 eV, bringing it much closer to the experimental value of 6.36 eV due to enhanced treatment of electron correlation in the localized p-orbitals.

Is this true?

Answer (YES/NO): NO